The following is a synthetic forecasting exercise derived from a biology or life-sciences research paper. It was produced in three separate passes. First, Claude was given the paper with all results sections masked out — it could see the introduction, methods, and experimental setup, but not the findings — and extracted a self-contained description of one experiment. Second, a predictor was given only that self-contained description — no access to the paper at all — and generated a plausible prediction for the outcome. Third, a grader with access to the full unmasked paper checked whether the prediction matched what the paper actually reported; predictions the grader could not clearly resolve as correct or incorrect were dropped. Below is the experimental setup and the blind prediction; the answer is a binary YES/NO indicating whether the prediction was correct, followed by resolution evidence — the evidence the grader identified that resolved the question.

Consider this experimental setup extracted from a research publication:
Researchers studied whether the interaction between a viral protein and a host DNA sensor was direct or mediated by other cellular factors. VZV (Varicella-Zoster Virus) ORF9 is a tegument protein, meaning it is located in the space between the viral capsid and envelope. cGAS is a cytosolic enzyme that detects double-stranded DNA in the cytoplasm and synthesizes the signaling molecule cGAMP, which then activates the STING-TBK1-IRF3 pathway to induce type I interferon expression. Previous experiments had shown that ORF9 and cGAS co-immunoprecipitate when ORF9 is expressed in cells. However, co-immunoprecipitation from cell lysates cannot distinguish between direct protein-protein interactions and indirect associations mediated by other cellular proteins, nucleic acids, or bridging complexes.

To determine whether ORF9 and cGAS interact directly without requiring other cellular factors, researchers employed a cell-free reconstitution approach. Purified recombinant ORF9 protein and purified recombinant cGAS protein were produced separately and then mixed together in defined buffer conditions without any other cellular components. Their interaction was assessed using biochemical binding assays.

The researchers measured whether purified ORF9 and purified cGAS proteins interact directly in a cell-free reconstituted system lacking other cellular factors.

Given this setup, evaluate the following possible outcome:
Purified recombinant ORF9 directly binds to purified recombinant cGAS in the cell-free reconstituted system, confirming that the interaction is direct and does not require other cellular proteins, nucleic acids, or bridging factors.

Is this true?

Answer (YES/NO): YES